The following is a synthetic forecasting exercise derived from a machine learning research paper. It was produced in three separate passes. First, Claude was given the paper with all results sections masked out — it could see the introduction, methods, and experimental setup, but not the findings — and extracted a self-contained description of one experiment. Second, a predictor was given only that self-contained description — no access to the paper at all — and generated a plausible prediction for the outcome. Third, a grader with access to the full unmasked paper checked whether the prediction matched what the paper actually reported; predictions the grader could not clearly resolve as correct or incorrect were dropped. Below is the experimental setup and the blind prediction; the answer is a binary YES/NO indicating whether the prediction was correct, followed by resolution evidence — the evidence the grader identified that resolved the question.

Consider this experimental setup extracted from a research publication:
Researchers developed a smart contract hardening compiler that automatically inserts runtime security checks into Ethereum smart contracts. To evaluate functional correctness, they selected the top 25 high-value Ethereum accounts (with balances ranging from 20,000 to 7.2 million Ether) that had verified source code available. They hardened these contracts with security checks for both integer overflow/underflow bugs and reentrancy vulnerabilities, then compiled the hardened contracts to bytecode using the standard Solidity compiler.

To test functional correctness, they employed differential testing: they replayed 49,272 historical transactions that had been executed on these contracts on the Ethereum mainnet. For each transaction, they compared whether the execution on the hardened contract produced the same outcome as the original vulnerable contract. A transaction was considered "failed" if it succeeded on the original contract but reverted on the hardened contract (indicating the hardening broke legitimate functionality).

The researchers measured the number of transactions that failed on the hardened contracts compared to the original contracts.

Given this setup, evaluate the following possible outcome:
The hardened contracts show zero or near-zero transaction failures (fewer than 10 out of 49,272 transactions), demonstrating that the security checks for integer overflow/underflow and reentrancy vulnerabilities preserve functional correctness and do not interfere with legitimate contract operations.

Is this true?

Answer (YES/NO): YES